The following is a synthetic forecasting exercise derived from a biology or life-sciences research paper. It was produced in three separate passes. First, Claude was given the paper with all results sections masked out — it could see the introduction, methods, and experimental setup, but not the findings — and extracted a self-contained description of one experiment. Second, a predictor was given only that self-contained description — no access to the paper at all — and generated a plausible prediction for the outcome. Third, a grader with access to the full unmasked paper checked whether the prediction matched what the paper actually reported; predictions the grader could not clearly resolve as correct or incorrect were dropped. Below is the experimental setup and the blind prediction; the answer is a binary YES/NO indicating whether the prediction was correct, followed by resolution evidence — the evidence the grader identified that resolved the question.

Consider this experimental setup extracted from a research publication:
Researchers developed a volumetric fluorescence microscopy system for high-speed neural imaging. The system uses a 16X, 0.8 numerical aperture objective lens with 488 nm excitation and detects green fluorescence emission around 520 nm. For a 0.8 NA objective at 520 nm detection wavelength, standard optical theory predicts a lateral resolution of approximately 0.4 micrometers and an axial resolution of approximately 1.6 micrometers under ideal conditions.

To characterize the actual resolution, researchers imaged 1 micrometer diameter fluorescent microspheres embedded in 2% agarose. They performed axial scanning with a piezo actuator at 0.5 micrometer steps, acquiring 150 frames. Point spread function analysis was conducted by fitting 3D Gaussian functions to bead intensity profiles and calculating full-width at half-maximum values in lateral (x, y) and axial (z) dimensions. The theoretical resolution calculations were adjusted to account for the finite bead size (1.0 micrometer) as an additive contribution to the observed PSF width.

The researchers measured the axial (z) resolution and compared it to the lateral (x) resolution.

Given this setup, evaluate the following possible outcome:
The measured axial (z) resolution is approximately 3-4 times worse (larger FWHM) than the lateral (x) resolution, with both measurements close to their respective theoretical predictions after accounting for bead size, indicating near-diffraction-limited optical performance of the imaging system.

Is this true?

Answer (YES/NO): NO